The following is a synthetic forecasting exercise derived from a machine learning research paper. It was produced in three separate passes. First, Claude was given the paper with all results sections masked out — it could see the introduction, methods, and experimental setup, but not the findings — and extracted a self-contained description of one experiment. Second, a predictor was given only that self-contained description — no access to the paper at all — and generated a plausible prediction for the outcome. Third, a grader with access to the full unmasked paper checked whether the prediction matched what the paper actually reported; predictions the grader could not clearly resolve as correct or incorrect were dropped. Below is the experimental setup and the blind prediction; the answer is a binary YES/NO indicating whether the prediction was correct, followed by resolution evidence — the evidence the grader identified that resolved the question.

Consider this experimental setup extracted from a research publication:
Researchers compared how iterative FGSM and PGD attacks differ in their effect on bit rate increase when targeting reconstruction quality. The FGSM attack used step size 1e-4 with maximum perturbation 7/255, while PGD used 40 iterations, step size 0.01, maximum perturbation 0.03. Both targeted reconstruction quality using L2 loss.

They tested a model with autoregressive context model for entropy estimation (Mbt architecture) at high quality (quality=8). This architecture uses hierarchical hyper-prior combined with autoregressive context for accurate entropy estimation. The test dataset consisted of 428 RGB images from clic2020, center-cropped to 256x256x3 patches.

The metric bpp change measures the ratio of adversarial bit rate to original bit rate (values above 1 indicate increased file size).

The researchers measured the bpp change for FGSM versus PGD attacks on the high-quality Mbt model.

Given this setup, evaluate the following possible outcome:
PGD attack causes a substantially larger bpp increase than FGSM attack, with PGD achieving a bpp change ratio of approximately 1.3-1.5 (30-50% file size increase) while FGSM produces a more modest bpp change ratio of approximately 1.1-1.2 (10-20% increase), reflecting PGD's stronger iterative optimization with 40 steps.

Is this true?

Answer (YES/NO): NO